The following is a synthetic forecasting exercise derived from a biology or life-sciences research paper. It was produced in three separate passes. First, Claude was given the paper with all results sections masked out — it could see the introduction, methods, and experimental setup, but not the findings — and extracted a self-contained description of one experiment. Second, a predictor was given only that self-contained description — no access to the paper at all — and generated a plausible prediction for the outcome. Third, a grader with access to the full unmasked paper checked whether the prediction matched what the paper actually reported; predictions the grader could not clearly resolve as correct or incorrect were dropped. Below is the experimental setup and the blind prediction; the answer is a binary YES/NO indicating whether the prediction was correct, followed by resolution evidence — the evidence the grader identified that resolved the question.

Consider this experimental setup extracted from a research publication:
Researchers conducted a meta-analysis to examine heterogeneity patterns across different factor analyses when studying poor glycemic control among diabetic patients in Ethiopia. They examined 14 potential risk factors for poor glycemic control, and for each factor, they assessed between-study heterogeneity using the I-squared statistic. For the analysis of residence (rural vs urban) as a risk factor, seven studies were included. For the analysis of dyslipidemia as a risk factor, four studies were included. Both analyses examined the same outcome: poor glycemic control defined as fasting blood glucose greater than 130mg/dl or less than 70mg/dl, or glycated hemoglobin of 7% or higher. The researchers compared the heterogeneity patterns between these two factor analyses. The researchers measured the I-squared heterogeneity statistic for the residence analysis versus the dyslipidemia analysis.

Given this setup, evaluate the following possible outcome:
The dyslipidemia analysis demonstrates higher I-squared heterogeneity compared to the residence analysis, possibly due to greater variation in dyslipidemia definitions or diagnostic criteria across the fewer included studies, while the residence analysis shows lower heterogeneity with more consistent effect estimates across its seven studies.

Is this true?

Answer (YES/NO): YES